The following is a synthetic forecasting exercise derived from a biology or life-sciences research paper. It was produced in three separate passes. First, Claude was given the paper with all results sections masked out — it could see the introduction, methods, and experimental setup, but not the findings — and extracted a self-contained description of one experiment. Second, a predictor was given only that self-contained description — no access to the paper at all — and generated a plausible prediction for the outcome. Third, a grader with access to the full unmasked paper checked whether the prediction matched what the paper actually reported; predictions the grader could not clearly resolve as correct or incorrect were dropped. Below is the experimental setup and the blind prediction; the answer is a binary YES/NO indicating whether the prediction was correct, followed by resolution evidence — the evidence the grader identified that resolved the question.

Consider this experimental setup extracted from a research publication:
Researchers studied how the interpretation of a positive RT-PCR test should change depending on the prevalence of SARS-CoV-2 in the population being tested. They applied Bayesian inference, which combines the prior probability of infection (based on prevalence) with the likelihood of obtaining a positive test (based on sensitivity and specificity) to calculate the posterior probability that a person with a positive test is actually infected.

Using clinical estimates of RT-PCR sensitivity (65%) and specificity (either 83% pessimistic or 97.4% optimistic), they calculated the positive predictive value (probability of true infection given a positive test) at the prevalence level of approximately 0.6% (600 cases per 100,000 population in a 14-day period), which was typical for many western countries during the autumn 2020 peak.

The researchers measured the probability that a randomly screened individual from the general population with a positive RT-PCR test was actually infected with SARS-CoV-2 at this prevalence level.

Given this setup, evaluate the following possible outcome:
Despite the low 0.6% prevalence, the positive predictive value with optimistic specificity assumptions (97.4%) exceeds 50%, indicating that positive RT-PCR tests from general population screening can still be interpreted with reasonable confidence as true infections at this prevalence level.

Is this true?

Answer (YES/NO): NO